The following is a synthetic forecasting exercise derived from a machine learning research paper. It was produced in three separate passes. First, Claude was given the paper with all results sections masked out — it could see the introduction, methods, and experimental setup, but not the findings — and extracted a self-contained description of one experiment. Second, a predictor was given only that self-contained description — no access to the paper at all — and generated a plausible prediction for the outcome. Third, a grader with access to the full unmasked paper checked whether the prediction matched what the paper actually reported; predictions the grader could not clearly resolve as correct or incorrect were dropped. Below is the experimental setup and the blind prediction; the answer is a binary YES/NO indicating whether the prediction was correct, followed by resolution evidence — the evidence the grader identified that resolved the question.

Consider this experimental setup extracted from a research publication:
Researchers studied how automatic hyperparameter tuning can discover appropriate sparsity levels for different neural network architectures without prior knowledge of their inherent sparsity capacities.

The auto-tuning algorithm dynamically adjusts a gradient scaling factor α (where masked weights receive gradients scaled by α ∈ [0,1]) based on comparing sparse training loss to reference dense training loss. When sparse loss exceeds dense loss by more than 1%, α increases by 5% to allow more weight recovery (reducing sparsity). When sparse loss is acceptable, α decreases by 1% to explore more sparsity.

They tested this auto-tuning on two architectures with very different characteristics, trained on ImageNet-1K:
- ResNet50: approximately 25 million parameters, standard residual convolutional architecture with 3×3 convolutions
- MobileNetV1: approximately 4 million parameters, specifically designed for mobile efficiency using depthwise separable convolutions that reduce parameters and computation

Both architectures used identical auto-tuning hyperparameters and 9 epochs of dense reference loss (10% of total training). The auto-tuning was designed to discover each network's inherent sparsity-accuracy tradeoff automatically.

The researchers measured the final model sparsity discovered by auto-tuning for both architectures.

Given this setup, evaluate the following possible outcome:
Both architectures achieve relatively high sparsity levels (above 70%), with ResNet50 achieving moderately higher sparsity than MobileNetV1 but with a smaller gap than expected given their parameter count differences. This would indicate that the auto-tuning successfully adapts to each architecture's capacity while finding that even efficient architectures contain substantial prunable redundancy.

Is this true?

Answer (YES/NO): YES